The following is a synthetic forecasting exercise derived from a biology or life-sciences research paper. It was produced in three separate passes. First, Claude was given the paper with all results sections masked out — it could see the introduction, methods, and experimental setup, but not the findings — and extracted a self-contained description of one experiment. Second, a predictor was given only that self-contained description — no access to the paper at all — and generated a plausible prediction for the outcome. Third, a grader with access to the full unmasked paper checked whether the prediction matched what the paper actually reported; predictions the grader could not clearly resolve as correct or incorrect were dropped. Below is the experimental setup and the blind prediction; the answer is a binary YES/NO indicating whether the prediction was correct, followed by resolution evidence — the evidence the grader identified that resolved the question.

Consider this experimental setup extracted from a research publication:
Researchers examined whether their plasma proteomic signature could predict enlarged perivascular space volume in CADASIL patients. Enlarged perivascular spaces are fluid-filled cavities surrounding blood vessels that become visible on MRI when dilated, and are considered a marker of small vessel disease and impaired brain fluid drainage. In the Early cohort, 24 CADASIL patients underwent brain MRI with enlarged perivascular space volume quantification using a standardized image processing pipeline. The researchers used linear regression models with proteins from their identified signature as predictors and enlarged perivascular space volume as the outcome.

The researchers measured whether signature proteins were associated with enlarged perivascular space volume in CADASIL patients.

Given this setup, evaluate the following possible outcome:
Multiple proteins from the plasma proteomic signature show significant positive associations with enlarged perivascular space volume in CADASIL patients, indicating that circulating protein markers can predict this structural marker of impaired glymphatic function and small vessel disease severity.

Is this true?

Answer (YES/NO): YES